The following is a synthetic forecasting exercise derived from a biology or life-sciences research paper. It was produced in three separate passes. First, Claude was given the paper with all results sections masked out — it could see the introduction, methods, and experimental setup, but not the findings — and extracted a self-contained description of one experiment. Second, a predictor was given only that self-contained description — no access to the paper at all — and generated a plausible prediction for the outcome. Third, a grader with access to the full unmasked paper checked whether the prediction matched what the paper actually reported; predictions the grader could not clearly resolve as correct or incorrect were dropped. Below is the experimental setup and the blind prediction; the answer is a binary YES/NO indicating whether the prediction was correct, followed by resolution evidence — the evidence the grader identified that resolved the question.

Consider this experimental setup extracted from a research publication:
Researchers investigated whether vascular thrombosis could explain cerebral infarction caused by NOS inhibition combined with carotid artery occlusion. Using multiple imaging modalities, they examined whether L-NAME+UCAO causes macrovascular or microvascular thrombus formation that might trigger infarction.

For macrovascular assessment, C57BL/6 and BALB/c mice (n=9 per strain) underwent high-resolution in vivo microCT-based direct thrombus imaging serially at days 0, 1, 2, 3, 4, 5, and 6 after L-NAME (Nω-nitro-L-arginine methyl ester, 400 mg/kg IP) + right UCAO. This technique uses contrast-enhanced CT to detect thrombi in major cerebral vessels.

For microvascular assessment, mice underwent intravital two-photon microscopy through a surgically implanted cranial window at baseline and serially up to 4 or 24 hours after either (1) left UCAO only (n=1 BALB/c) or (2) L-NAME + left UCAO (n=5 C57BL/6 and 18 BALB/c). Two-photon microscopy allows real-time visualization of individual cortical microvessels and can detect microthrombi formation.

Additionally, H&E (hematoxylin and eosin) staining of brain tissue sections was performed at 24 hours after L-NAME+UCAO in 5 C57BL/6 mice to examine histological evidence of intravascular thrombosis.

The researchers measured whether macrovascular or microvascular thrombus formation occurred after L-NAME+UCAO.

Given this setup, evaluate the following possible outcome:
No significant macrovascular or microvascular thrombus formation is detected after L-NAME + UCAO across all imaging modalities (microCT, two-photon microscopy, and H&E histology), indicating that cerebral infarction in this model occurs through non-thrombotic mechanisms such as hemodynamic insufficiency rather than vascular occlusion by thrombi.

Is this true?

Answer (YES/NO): NO